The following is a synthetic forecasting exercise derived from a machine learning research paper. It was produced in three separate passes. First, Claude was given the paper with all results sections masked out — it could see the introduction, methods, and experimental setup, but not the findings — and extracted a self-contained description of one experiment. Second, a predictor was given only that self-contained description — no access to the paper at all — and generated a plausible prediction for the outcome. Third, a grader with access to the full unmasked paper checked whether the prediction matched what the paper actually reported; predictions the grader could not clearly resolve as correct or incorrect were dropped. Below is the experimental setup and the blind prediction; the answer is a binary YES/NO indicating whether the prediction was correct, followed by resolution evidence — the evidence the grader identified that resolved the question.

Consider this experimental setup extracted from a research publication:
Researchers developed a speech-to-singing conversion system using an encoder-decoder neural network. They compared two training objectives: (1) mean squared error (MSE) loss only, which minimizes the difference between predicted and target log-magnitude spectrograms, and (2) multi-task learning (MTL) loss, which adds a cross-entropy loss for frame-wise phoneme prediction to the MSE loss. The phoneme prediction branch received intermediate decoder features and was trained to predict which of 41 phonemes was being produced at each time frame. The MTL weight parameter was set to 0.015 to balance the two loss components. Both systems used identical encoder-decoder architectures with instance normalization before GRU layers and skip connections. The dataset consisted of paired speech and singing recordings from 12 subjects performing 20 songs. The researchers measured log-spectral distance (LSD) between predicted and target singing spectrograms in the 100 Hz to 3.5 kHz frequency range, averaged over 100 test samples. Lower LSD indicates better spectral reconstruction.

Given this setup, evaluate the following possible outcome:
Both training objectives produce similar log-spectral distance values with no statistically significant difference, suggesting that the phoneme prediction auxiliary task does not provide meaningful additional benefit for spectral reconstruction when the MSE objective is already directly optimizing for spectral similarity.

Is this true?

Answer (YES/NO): NO